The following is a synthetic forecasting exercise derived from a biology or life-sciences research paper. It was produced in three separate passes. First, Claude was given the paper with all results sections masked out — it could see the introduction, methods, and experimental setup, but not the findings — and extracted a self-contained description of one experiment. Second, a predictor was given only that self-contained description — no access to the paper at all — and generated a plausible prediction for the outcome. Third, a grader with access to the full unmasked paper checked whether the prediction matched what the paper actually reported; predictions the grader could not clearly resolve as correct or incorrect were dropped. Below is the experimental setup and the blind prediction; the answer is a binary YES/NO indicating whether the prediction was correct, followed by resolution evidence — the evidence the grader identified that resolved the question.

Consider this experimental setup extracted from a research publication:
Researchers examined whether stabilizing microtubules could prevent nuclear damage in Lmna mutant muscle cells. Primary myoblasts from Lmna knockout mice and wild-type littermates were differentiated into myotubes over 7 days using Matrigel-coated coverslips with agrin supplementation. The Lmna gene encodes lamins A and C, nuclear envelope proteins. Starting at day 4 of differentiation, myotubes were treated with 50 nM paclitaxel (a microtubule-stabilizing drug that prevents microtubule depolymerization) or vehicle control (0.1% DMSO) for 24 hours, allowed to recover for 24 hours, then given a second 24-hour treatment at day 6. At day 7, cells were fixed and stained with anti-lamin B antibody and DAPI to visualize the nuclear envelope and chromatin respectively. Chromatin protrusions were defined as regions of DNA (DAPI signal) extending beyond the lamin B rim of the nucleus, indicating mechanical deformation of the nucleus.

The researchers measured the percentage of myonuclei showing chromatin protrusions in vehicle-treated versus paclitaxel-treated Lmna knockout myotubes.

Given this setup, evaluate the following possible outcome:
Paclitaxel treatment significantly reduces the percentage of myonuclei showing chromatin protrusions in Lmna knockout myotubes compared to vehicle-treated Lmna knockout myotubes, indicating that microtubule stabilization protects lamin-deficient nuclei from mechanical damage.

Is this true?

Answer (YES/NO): YES